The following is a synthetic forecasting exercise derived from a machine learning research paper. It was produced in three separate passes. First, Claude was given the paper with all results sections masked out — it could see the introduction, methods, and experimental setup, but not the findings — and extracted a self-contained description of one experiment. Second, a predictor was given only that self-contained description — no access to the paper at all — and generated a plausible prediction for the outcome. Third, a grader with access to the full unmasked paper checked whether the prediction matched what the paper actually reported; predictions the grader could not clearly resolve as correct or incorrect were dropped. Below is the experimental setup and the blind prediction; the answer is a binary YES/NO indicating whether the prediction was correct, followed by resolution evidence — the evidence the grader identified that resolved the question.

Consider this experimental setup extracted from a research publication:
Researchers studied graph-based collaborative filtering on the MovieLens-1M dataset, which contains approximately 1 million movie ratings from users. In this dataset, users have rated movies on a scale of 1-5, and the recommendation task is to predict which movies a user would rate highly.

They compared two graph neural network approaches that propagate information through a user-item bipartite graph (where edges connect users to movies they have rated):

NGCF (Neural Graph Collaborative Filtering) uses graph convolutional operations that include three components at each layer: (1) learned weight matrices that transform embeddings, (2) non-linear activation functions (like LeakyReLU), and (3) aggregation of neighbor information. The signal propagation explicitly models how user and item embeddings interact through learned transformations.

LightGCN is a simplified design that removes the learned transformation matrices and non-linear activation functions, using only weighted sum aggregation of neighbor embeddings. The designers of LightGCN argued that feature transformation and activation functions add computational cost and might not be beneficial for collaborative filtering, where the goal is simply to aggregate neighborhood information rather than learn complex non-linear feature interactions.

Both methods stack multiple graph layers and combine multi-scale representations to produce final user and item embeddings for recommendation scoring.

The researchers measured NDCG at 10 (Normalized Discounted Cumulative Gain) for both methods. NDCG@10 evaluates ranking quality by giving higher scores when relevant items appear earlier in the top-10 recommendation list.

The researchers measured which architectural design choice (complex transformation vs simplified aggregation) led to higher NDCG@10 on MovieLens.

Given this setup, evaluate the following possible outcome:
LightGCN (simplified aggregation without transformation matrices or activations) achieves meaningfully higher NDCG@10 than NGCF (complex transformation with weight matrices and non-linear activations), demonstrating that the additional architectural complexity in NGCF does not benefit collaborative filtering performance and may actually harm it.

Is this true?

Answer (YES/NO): YES